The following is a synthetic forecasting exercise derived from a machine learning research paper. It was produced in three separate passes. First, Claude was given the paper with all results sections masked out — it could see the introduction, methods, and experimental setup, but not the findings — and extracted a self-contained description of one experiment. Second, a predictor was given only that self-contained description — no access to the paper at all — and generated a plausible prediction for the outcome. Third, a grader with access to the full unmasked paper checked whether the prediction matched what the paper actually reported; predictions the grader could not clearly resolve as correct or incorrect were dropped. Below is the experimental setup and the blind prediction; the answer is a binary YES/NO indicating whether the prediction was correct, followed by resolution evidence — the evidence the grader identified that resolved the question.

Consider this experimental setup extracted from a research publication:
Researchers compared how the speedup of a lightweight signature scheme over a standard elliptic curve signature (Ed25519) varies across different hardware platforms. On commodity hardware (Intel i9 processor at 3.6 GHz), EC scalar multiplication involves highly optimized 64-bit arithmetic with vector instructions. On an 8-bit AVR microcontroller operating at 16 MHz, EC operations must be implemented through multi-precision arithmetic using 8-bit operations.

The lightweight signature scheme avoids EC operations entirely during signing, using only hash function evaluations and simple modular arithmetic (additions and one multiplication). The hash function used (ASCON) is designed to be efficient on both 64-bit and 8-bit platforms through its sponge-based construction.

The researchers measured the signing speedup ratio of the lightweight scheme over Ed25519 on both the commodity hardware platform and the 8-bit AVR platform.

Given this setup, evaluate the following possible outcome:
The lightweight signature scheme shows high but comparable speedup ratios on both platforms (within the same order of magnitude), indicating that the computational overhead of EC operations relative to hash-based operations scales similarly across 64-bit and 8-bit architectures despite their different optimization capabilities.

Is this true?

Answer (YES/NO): NO